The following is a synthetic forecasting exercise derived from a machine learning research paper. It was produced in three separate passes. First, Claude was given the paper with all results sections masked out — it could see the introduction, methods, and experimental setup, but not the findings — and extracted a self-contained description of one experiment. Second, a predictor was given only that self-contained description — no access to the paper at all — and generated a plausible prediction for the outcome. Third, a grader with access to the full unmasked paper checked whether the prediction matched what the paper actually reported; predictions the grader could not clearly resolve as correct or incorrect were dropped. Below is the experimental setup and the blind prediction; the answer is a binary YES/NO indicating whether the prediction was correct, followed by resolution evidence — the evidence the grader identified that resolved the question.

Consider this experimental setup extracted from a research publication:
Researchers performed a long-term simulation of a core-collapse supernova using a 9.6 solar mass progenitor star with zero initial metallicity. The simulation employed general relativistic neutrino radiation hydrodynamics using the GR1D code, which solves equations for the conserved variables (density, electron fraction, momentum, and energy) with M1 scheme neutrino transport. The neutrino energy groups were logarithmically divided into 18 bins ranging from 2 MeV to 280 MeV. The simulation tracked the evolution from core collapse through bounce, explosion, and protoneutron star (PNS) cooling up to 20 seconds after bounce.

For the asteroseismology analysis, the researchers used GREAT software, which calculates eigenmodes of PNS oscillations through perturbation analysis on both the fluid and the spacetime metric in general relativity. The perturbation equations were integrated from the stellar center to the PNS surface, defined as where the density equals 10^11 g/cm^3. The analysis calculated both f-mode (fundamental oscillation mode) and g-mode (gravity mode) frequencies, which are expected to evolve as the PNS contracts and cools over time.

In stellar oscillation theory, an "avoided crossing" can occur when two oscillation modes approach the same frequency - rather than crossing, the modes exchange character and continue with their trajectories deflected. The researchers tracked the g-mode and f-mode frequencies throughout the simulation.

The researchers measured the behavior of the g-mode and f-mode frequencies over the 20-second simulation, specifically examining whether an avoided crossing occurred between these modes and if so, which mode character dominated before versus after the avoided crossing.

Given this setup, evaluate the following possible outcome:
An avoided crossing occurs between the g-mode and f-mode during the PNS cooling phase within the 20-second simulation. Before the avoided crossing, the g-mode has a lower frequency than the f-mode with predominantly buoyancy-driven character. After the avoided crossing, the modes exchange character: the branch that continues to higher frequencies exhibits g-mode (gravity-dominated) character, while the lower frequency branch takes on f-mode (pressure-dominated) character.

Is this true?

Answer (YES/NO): NO